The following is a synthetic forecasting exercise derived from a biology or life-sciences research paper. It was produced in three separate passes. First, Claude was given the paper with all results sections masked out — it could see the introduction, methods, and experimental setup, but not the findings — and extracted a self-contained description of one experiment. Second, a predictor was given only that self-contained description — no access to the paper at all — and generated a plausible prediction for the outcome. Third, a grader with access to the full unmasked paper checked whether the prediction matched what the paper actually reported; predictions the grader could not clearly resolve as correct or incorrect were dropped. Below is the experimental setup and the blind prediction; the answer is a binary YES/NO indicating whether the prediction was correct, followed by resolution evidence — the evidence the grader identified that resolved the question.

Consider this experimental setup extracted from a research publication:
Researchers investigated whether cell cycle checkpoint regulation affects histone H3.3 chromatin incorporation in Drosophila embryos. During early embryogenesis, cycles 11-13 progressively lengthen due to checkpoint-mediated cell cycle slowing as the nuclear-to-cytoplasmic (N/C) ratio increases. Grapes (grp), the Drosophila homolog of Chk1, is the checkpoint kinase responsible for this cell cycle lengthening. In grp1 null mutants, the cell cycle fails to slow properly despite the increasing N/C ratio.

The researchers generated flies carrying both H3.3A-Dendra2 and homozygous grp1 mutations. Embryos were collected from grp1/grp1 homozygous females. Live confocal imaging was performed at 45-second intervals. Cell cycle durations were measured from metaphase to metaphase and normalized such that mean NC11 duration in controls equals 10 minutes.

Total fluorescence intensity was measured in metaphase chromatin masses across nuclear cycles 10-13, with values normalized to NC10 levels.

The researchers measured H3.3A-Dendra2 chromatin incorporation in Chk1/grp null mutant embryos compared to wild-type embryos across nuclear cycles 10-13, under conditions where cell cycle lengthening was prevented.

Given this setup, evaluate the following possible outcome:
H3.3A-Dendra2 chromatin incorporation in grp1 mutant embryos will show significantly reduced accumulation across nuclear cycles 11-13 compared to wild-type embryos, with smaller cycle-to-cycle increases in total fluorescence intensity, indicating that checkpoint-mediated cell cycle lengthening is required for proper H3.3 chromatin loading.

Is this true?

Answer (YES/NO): NO